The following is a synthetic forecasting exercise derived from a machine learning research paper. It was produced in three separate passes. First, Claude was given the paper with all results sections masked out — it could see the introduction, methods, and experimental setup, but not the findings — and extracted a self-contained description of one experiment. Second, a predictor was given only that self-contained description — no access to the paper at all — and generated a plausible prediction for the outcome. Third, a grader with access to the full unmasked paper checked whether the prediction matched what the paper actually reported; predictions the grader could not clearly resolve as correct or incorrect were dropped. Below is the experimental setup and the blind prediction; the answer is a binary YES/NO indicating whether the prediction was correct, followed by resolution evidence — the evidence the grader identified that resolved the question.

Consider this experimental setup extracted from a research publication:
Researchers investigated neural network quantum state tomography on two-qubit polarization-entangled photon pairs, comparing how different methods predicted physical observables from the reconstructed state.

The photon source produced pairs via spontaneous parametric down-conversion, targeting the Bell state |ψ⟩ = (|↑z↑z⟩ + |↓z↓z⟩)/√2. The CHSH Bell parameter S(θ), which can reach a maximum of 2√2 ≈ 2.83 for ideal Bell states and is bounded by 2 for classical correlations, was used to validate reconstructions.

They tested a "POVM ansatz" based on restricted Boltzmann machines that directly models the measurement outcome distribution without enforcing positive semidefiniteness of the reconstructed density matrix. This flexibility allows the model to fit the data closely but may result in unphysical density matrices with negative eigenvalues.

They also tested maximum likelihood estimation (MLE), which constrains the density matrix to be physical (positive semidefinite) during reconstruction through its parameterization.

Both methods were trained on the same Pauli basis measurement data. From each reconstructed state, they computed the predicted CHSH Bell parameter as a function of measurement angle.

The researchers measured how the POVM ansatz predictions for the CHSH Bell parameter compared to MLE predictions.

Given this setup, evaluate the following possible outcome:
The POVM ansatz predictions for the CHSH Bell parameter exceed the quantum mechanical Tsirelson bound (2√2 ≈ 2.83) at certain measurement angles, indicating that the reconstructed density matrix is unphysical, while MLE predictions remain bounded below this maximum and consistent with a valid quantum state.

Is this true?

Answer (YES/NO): YES